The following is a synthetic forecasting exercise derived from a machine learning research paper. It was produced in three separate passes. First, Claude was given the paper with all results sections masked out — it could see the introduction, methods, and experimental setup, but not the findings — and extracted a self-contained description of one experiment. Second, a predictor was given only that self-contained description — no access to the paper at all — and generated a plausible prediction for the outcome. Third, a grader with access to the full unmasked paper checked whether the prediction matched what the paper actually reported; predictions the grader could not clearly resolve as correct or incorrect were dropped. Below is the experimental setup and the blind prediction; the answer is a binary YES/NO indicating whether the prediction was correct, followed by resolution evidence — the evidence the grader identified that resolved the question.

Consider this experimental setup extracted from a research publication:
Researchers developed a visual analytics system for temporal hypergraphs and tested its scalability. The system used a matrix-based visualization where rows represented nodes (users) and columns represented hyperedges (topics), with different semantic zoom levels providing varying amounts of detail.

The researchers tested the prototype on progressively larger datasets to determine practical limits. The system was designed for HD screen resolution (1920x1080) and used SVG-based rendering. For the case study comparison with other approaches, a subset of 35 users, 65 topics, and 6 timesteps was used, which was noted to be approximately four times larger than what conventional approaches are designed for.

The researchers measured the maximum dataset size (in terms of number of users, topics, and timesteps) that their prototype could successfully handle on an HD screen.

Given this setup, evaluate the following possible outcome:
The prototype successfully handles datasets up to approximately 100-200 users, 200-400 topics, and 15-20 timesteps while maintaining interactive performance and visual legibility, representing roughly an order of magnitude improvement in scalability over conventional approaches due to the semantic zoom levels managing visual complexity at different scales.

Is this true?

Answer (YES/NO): NO